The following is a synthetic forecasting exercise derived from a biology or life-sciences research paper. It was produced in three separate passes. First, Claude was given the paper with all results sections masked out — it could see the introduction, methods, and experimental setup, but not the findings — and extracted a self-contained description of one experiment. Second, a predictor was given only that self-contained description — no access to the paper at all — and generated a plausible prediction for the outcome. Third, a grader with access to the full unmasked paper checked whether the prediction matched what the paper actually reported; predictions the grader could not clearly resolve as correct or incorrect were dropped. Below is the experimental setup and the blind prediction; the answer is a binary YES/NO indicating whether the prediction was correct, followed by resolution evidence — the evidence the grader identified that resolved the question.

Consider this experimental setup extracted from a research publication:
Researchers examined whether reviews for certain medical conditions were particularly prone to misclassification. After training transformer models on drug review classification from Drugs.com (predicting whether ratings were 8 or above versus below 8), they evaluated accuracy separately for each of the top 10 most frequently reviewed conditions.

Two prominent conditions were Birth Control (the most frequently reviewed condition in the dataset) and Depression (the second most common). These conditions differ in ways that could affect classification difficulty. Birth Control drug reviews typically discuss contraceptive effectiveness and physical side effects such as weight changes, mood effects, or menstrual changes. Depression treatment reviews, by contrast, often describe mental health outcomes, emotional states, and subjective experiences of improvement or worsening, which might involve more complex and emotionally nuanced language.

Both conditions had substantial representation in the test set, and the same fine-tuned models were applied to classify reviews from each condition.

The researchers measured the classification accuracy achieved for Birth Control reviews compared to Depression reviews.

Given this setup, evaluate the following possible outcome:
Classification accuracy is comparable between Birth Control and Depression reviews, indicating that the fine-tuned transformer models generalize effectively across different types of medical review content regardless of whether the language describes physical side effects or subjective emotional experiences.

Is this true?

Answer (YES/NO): YES